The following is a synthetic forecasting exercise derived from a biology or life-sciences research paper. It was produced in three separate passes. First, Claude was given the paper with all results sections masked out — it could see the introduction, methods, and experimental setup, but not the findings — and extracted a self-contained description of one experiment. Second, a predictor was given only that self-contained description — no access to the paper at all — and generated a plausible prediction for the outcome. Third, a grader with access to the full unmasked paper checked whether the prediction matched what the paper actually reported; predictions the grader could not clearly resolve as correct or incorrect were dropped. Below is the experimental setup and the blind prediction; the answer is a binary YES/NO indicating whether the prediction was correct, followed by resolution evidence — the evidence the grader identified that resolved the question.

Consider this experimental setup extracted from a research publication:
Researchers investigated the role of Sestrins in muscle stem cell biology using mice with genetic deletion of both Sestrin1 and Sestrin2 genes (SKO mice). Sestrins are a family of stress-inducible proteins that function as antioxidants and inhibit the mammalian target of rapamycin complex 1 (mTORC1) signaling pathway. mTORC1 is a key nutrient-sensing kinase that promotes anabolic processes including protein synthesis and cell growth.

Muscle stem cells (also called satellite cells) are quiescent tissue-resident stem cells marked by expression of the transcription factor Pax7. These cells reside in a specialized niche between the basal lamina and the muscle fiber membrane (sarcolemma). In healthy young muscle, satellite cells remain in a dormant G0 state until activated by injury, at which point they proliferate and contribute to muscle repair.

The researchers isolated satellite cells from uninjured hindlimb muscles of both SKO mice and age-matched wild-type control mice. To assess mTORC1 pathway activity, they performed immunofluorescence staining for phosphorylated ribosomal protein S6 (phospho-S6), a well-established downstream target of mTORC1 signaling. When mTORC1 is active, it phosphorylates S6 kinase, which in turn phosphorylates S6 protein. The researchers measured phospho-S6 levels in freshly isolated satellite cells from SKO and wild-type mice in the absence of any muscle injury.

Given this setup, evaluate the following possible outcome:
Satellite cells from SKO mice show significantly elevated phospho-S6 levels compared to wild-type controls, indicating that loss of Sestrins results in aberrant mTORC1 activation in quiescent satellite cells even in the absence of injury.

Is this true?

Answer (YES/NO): YES